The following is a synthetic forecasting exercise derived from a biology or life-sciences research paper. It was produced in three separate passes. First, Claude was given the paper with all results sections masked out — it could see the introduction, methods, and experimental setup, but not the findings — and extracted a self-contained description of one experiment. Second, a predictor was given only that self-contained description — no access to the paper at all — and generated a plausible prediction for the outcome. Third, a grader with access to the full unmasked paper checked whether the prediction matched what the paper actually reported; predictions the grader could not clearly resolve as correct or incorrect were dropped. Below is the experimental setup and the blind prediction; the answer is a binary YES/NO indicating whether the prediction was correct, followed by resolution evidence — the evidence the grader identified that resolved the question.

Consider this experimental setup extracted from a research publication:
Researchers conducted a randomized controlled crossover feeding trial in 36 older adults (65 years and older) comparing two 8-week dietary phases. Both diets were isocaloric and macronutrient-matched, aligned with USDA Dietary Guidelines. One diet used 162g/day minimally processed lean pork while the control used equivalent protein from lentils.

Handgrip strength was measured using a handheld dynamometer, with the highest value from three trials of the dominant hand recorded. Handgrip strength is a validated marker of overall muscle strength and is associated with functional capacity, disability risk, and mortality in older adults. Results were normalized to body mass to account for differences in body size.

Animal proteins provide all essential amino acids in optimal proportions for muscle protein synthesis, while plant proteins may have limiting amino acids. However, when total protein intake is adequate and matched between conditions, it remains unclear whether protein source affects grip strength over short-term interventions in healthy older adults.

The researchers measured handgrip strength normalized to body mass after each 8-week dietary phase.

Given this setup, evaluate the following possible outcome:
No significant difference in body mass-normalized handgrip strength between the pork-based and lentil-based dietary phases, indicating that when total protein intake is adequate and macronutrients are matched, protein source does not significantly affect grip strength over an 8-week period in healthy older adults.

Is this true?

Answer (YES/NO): YES